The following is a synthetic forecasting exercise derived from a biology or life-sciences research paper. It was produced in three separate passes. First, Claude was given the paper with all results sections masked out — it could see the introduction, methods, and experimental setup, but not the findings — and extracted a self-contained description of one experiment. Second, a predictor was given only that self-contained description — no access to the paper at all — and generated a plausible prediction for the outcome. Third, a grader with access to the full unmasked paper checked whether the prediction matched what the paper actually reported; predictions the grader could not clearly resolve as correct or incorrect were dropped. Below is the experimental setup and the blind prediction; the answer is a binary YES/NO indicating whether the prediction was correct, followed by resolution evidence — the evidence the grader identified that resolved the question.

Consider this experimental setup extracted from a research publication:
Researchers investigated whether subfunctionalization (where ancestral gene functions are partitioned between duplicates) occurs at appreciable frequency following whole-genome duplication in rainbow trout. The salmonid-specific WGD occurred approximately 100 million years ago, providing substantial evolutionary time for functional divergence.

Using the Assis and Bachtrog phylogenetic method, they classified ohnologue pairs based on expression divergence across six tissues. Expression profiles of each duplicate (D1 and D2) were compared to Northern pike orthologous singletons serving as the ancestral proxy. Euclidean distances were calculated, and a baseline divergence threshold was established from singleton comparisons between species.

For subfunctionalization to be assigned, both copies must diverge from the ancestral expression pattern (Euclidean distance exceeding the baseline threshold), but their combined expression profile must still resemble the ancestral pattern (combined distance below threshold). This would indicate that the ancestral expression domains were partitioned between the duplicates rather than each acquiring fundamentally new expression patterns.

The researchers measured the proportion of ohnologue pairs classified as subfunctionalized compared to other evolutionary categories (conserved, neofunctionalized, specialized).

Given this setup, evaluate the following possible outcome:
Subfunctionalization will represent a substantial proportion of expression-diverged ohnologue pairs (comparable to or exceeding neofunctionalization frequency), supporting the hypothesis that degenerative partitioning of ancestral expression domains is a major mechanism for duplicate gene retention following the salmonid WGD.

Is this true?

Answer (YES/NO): NO